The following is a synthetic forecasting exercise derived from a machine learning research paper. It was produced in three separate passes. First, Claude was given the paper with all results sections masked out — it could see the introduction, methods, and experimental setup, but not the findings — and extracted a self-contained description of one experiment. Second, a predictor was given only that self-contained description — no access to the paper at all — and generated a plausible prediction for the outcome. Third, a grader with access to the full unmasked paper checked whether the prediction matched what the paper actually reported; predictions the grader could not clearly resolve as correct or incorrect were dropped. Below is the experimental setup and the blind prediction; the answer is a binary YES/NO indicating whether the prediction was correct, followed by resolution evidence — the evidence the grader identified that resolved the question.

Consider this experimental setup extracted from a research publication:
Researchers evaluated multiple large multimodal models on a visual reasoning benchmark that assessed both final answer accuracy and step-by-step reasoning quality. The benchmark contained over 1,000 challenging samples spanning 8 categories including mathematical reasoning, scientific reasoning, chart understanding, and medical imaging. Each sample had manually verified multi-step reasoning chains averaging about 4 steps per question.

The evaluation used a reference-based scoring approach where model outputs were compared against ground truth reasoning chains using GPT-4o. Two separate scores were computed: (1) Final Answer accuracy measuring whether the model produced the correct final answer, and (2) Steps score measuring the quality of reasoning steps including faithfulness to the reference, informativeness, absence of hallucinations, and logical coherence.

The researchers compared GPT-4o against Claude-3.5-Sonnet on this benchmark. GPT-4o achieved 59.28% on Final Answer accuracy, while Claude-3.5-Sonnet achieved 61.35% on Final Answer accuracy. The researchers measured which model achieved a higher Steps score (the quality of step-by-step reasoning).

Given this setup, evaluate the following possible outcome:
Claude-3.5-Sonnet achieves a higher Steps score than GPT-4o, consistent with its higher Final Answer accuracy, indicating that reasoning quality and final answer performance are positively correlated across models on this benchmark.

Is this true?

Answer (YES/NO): NO